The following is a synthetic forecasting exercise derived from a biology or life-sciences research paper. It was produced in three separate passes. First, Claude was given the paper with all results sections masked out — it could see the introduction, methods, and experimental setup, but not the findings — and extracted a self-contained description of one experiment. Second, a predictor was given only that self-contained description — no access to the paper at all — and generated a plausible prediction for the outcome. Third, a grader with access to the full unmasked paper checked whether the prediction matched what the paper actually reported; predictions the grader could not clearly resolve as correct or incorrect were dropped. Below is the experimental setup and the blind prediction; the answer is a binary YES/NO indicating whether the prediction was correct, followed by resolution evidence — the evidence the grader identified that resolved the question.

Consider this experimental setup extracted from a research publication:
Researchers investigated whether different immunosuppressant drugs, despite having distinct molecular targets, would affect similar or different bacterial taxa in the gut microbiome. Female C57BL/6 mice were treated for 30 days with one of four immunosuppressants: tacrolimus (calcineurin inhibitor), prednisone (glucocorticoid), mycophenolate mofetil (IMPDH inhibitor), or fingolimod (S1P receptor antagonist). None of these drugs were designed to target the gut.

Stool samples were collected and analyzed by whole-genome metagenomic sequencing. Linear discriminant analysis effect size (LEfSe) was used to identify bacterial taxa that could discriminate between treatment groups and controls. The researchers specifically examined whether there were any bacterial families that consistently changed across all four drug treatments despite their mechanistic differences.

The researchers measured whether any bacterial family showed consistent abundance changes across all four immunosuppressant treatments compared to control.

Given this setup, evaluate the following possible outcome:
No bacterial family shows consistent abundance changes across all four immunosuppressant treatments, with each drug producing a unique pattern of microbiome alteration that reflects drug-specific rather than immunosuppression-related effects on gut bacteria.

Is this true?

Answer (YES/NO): NO